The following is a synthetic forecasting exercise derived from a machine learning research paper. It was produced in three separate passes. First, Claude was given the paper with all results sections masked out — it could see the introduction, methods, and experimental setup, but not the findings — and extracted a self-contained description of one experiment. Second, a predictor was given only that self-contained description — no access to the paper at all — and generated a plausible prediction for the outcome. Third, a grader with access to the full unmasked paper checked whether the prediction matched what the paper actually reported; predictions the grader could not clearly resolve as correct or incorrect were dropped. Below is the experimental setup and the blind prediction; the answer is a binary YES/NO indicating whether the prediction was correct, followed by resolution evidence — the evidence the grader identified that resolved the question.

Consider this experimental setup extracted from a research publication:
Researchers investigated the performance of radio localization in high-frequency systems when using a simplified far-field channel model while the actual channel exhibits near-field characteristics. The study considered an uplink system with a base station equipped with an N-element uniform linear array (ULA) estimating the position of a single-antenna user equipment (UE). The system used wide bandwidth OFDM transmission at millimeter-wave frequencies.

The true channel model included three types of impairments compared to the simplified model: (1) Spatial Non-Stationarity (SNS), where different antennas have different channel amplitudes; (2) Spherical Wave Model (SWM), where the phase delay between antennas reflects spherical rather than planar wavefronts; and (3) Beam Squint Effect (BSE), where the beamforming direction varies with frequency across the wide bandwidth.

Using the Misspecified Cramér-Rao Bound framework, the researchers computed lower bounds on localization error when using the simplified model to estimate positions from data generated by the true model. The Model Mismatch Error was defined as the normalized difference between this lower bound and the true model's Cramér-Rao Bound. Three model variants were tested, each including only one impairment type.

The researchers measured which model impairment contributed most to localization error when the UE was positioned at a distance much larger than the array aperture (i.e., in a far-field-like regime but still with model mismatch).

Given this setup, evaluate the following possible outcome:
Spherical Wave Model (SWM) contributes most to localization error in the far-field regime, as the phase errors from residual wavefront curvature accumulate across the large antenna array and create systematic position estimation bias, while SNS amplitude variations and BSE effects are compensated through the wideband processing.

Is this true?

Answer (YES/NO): NO